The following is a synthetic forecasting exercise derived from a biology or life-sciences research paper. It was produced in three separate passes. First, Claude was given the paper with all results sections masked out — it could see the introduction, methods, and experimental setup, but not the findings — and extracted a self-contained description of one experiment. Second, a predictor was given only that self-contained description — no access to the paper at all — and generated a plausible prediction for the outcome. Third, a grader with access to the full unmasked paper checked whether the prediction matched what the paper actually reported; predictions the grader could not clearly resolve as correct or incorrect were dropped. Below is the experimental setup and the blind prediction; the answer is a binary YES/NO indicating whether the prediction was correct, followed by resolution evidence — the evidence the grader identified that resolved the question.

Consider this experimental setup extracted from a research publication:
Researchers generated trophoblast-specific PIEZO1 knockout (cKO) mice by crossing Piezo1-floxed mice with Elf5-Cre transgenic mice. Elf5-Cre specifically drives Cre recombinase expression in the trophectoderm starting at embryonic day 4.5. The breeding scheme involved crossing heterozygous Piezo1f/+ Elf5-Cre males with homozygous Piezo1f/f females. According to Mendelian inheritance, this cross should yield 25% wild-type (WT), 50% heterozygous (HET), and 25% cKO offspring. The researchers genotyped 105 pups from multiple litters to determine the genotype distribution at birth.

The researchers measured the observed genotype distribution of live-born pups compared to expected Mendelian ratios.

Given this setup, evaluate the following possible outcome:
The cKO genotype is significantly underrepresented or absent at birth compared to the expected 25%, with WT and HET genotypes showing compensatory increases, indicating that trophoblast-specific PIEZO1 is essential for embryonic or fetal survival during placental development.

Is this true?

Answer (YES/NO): YES